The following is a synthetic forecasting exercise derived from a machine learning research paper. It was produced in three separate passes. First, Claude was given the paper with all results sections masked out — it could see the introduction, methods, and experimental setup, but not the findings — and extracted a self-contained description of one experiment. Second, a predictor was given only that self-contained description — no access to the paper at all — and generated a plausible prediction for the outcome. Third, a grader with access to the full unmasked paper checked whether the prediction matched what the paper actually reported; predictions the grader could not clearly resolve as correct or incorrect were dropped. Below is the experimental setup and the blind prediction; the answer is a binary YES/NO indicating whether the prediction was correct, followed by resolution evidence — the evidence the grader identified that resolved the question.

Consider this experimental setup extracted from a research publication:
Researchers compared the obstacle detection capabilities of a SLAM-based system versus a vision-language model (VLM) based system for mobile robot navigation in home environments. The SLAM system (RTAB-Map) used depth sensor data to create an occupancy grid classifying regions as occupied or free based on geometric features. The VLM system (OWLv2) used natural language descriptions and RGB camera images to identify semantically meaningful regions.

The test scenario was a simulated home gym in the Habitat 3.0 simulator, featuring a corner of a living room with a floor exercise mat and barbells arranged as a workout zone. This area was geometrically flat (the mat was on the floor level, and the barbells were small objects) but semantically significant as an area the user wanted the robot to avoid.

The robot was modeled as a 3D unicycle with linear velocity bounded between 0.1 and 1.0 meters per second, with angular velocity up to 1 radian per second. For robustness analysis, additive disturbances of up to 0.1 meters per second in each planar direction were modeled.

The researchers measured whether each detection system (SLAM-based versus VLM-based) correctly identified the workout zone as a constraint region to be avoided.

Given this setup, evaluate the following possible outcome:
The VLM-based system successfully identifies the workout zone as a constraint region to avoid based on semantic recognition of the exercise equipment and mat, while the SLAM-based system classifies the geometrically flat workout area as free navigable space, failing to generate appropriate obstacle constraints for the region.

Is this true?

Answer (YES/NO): YES